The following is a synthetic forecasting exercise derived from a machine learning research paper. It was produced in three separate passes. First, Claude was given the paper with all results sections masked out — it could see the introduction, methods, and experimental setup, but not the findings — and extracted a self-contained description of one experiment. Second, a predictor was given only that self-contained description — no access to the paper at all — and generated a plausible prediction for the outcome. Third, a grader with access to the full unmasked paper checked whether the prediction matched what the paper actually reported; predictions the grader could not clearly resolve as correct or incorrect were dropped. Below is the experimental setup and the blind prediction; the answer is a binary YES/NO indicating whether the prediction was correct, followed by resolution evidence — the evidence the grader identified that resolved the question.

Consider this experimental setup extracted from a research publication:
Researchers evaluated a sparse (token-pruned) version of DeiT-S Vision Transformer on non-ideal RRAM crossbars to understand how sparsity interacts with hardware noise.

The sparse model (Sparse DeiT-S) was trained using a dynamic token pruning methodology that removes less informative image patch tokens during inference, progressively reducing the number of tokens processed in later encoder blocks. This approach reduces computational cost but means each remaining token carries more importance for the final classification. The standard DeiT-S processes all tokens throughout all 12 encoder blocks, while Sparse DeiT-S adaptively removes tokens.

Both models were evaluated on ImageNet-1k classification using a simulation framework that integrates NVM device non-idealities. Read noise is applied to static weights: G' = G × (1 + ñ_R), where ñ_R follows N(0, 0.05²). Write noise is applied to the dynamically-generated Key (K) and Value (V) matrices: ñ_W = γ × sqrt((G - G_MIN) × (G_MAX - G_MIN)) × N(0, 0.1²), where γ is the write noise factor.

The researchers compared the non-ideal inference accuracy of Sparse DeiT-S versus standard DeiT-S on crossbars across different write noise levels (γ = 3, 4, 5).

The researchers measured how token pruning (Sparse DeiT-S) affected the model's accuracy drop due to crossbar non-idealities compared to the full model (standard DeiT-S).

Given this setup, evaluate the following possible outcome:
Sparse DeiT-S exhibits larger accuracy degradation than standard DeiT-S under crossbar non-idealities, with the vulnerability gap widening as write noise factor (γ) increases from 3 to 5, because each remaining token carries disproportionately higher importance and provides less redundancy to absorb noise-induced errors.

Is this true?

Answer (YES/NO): YES